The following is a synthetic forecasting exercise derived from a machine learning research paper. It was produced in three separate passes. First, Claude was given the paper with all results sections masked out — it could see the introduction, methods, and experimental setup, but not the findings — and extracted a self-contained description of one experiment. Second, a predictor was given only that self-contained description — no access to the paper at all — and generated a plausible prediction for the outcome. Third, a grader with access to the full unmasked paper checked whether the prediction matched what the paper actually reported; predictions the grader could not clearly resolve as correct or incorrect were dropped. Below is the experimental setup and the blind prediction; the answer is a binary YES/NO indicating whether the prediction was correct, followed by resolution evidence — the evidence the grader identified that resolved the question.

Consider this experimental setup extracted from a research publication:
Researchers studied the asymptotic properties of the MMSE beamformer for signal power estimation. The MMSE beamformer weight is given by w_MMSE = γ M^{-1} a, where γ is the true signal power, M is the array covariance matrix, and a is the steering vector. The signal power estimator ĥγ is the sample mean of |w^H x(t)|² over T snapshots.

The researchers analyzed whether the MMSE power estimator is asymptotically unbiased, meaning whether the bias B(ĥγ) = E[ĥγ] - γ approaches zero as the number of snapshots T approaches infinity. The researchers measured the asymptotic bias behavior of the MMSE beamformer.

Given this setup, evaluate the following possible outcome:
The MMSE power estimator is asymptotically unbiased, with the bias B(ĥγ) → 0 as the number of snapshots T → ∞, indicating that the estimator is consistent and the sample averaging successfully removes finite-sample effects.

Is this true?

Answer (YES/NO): NO